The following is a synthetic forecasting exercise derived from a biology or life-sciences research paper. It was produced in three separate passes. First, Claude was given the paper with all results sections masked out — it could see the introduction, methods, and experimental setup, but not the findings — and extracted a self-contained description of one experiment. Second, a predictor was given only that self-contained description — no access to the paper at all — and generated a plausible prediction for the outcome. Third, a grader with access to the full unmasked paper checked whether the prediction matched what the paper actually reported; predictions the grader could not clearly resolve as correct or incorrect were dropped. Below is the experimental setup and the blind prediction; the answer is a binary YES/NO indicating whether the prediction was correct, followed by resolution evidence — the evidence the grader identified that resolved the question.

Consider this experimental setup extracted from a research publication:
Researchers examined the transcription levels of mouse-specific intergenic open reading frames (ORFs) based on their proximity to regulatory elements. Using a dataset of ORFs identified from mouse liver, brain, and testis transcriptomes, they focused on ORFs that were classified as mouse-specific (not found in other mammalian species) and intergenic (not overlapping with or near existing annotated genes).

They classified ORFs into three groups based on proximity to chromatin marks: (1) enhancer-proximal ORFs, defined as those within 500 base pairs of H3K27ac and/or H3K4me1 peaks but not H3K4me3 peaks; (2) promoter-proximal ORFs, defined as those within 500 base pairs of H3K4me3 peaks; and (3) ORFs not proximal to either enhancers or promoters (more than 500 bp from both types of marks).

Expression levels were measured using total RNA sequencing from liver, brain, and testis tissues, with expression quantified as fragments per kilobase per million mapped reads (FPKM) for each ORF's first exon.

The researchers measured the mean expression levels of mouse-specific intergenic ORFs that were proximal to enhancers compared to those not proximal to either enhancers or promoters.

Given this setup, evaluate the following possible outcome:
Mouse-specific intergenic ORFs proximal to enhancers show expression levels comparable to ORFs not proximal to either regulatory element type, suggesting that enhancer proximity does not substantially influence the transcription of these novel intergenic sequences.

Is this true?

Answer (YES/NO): NO